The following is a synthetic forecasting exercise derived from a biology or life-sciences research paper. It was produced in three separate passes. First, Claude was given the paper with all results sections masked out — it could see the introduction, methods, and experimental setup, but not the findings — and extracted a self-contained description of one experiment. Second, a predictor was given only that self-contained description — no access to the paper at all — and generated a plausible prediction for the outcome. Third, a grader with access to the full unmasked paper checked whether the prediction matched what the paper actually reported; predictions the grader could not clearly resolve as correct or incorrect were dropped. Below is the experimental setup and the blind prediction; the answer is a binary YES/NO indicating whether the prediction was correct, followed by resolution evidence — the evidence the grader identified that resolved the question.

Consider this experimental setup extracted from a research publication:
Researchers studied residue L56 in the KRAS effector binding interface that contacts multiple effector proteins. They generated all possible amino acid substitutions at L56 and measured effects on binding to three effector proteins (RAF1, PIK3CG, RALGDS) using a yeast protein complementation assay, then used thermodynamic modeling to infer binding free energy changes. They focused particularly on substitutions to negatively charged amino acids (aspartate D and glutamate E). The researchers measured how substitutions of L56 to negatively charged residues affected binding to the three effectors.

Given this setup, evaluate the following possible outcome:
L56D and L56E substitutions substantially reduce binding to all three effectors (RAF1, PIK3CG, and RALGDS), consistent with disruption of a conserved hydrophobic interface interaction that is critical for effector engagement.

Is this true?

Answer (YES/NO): NO